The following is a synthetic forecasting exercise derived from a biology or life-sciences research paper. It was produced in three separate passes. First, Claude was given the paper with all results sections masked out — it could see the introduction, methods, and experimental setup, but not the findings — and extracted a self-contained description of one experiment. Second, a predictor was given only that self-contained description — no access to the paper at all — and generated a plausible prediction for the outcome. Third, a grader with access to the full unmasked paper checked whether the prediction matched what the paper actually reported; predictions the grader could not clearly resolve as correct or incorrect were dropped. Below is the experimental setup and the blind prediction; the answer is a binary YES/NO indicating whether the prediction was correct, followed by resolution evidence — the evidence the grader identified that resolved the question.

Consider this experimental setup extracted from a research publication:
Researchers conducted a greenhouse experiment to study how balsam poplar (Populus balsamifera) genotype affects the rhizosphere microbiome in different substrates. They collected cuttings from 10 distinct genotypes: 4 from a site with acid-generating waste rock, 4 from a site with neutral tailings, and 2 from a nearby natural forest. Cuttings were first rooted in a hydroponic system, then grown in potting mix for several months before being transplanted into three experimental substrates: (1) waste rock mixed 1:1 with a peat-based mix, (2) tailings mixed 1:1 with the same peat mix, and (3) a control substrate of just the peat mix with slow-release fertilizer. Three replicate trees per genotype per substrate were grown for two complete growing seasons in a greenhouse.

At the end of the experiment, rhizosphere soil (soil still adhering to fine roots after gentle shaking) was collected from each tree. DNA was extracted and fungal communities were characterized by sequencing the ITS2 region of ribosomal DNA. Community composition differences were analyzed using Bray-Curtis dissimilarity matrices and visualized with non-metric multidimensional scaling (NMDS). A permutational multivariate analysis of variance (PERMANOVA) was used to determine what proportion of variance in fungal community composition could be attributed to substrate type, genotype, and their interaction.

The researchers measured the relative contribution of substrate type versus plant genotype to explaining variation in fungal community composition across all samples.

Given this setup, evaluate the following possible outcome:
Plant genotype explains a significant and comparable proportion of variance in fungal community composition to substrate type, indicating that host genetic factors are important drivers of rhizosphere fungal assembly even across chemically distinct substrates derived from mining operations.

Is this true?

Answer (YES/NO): NO